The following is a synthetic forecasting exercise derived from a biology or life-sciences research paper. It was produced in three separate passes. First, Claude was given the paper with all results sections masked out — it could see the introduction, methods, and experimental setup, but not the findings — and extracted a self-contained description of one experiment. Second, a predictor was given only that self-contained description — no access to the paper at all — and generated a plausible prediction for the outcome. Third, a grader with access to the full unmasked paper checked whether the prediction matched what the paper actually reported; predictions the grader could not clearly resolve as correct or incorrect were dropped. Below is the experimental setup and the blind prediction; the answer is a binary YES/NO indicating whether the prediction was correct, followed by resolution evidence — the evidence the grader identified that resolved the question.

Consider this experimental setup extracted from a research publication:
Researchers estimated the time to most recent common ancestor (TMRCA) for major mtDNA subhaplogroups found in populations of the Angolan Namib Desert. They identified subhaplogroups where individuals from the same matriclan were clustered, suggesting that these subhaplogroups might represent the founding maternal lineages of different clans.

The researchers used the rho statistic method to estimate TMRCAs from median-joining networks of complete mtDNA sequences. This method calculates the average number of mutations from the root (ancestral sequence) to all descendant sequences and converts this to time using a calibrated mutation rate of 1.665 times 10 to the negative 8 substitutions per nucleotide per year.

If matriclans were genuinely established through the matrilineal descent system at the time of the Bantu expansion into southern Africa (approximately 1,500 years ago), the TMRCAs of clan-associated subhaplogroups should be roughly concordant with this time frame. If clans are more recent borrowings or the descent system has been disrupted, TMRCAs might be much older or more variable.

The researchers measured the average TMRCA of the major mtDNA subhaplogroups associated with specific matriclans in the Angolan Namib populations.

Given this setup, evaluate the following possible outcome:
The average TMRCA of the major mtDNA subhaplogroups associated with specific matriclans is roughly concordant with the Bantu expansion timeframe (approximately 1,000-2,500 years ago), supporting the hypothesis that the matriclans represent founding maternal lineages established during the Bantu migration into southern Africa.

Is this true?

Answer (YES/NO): YES